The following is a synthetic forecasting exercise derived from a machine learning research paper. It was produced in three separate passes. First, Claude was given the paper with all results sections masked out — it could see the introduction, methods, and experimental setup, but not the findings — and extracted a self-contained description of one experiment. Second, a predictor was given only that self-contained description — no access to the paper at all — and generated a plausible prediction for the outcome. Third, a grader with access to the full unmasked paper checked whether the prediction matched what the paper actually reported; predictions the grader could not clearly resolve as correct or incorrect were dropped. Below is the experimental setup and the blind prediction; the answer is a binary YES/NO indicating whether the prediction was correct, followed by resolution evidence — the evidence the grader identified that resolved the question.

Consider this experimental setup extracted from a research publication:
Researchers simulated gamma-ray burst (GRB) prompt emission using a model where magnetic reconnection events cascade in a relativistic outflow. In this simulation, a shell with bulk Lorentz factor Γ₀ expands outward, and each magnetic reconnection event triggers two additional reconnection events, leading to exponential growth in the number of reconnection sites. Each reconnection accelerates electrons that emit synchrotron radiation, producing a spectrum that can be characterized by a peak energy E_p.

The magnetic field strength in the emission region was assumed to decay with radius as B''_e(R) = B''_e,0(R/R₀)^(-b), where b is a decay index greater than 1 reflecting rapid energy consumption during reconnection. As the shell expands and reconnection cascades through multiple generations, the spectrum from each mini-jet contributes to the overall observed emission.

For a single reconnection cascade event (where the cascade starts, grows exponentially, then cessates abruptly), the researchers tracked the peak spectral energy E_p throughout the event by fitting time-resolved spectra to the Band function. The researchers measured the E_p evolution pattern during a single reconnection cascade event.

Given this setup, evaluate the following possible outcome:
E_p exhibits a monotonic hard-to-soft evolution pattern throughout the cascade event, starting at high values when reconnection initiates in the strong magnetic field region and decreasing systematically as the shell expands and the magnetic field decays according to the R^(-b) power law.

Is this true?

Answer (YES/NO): YES